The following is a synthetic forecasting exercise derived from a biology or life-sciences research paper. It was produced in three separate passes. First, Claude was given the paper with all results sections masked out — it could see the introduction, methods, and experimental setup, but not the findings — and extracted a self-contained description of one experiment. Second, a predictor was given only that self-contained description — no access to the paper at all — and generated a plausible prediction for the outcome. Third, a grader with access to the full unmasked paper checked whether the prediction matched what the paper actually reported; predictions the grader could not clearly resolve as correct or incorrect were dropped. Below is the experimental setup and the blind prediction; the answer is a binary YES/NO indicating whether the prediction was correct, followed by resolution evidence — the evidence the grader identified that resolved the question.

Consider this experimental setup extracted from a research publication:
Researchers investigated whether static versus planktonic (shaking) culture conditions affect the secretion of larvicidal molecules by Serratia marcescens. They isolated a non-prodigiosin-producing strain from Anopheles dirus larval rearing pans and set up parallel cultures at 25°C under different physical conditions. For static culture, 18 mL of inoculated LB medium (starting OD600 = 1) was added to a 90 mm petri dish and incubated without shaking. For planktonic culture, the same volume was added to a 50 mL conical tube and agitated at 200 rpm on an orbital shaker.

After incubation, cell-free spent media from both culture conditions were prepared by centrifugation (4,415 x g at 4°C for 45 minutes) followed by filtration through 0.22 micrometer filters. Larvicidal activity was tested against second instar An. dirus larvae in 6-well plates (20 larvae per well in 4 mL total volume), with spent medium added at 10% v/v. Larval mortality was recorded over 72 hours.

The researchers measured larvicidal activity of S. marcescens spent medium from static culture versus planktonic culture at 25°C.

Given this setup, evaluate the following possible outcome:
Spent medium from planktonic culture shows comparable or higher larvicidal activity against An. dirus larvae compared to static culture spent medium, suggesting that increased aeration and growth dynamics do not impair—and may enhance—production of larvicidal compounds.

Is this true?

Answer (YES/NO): NO